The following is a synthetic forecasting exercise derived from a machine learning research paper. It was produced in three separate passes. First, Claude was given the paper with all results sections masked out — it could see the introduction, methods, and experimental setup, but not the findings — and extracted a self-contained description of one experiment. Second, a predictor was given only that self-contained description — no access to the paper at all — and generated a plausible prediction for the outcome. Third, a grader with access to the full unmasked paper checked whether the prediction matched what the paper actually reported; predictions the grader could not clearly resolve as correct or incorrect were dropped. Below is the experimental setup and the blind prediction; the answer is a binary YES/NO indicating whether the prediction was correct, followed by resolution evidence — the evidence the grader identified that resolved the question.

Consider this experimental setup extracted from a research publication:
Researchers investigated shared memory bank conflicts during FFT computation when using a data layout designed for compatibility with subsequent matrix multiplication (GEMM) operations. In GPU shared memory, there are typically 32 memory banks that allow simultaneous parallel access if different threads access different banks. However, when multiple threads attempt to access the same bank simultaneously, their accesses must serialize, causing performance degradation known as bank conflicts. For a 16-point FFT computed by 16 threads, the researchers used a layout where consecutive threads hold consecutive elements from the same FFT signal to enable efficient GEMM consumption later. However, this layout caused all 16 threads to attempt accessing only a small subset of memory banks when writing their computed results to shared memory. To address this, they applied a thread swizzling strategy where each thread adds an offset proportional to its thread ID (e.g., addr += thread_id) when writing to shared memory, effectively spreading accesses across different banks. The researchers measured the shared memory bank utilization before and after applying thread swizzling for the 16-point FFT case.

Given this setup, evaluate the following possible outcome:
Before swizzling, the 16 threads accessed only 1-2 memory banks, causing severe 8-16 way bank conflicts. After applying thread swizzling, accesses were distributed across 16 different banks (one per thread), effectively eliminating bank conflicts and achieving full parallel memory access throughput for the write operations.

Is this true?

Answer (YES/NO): NO